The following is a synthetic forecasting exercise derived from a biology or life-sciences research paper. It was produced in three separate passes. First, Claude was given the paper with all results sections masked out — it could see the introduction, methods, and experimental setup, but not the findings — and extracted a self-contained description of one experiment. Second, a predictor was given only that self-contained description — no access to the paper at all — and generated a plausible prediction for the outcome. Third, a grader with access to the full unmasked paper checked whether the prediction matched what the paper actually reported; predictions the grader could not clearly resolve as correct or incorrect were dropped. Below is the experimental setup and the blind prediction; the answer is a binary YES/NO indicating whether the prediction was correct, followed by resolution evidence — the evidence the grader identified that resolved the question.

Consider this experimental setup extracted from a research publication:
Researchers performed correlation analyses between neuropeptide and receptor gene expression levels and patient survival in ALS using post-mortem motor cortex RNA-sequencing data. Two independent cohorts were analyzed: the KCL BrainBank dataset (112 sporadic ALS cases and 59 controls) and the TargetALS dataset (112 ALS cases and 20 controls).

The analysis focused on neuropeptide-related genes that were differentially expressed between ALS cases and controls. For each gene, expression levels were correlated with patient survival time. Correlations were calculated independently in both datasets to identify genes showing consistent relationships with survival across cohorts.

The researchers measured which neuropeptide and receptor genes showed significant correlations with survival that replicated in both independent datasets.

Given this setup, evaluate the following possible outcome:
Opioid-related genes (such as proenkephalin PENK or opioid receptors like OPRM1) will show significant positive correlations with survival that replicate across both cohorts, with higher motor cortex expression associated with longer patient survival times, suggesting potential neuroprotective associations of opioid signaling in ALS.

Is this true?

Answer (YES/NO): NO